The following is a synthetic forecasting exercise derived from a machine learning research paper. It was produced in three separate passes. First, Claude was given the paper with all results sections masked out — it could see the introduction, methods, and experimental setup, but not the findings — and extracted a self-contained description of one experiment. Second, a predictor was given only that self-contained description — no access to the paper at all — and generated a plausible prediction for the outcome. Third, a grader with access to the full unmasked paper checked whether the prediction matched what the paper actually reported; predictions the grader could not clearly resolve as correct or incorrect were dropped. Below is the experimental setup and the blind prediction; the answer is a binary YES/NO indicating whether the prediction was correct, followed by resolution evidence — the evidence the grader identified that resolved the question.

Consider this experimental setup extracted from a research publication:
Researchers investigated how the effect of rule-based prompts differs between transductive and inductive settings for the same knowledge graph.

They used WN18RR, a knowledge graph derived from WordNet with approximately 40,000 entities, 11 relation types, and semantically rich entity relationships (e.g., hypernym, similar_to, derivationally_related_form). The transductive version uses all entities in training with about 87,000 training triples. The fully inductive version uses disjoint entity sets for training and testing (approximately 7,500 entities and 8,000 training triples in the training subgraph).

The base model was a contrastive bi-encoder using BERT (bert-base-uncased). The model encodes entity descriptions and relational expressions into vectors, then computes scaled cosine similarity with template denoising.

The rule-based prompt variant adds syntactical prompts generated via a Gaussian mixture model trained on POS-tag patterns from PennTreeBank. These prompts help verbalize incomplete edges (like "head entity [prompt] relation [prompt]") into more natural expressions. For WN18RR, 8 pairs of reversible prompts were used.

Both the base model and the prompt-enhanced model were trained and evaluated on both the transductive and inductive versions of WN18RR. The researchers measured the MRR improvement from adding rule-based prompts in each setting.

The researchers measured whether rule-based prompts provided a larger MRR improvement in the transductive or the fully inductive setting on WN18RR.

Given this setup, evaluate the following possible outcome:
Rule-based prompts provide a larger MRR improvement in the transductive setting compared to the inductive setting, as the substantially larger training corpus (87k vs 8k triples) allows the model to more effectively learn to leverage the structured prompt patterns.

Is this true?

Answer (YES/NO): NO